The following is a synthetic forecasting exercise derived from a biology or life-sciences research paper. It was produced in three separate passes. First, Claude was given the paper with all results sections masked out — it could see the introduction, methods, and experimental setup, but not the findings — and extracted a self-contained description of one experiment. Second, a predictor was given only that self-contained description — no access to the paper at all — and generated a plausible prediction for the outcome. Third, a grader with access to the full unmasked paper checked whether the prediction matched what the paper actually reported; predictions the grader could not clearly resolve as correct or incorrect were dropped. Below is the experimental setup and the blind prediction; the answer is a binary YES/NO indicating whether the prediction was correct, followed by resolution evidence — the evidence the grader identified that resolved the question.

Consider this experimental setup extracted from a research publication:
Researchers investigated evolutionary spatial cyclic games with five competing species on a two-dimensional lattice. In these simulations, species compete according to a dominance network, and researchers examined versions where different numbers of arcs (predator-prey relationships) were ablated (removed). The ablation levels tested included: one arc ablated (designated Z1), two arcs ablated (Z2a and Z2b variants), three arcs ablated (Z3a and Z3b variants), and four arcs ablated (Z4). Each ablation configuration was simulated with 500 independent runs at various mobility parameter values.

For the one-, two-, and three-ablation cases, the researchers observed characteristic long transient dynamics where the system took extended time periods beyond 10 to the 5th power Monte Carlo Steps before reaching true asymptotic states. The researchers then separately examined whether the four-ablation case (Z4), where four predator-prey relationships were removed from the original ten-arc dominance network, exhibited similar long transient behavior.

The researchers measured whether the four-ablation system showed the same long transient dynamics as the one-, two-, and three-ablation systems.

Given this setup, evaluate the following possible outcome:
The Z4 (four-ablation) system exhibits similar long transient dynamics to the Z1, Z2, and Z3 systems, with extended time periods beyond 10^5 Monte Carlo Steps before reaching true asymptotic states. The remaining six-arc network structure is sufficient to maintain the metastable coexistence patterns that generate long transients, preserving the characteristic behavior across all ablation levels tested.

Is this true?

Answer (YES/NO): NO